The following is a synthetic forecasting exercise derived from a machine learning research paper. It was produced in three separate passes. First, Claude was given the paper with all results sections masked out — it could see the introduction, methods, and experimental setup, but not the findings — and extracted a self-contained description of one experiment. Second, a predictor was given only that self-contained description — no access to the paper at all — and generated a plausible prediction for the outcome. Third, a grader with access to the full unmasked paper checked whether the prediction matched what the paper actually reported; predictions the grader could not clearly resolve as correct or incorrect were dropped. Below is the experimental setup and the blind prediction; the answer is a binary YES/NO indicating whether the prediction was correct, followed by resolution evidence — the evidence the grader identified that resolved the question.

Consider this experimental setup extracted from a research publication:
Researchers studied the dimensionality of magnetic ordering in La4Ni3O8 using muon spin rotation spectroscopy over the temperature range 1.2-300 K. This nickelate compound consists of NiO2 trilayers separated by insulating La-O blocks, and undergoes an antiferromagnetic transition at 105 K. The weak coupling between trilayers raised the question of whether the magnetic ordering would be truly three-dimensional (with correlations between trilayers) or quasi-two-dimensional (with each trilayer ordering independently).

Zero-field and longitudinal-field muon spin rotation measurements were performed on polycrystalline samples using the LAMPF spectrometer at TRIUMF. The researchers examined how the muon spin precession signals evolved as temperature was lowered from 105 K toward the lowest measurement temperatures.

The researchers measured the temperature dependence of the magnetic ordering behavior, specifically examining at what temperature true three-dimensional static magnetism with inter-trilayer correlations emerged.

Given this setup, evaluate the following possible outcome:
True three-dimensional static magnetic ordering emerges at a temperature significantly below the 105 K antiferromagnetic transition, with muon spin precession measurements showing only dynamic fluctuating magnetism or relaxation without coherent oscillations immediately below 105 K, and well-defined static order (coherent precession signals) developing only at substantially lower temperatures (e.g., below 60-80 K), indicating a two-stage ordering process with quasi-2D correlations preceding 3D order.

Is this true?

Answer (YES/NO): NO